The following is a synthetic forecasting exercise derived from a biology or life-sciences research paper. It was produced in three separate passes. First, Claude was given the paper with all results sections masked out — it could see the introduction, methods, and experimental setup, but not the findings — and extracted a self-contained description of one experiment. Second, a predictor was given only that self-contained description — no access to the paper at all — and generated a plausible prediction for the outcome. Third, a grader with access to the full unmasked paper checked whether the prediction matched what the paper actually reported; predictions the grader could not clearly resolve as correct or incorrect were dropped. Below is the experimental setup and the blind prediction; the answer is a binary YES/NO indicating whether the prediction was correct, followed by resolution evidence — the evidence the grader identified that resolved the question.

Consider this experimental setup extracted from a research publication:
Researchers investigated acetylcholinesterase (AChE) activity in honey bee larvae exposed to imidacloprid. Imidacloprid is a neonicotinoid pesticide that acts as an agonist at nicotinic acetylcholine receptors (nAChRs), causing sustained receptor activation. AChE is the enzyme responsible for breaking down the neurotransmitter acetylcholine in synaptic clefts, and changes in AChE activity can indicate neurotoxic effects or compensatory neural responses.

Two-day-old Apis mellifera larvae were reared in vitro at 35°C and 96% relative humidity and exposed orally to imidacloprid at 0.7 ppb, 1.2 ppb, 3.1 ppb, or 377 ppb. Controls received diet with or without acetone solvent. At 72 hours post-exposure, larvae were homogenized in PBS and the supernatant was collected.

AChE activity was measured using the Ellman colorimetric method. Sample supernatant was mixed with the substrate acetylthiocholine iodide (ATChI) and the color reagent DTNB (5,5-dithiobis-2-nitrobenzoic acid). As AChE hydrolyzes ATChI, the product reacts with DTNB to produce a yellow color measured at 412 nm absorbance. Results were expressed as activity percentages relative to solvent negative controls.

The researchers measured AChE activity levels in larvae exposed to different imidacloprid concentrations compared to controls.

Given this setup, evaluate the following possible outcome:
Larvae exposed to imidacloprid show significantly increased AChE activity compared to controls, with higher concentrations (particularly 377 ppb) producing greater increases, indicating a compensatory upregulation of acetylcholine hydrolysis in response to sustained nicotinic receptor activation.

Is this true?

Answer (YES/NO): NO